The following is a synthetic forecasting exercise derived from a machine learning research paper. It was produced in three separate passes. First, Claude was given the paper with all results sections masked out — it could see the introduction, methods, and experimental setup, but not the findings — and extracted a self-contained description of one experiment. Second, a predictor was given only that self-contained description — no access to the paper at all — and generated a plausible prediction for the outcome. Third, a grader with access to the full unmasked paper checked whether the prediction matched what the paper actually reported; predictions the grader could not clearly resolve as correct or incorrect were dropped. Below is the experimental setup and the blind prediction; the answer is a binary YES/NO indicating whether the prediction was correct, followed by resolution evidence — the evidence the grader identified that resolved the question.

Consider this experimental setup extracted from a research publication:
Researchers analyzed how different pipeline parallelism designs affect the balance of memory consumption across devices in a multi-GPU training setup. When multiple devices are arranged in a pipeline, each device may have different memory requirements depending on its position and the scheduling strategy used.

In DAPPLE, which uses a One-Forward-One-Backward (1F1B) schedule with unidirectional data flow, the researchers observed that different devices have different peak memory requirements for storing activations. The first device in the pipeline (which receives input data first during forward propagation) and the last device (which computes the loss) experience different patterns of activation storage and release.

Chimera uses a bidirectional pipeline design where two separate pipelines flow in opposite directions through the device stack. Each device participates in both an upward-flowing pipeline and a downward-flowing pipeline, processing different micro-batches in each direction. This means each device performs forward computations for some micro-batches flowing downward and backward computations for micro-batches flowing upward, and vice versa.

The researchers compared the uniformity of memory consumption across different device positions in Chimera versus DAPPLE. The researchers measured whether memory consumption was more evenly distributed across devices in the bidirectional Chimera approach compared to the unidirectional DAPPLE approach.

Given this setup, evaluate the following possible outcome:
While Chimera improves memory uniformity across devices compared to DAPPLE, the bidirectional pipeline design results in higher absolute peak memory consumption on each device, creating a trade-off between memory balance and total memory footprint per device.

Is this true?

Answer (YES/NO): NO